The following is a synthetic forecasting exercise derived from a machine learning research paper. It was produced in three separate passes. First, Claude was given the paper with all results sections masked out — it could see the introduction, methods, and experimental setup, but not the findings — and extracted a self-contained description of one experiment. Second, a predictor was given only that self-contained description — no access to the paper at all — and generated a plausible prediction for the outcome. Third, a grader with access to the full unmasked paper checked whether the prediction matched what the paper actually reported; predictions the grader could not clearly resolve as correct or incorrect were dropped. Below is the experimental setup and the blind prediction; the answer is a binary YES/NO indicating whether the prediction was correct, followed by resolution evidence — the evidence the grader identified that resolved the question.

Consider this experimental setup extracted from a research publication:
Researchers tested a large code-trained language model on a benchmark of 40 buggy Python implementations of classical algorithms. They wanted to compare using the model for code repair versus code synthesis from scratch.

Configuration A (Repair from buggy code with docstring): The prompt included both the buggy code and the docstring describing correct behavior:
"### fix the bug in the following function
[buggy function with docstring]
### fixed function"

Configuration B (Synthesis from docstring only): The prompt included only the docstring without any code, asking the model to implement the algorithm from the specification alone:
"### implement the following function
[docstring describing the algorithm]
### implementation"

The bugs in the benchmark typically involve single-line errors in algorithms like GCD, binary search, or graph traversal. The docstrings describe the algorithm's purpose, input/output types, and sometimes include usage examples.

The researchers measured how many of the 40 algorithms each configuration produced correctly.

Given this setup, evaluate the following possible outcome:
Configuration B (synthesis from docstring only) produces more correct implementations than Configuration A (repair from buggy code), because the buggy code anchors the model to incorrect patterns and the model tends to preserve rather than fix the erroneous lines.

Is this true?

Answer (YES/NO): NO